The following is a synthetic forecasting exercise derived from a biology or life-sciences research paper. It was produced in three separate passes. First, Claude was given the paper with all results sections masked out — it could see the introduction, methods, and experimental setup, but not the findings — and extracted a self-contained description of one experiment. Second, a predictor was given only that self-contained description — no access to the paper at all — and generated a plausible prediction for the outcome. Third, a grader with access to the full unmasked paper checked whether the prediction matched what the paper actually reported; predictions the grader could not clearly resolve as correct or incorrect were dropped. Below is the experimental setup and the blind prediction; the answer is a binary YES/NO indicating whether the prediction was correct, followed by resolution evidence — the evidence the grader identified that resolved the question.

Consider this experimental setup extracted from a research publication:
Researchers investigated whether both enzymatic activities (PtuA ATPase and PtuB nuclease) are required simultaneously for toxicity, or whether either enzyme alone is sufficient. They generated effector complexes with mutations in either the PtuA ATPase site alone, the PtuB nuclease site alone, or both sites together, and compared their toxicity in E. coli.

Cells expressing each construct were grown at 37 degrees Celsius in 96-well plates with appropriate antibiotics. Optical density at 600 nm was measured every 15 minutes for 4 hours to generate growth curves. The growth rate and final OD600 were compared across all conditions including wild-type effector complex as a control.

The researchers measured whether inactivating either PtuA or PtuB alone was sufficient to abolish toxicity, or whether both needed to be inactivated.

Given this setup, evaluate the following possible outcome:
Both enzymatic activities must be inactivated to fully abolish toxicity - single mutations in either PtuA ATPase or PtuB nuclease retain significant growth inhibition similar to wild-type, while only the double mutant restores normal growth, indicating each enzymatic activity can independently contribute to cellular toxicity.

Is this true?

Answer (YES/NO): NO